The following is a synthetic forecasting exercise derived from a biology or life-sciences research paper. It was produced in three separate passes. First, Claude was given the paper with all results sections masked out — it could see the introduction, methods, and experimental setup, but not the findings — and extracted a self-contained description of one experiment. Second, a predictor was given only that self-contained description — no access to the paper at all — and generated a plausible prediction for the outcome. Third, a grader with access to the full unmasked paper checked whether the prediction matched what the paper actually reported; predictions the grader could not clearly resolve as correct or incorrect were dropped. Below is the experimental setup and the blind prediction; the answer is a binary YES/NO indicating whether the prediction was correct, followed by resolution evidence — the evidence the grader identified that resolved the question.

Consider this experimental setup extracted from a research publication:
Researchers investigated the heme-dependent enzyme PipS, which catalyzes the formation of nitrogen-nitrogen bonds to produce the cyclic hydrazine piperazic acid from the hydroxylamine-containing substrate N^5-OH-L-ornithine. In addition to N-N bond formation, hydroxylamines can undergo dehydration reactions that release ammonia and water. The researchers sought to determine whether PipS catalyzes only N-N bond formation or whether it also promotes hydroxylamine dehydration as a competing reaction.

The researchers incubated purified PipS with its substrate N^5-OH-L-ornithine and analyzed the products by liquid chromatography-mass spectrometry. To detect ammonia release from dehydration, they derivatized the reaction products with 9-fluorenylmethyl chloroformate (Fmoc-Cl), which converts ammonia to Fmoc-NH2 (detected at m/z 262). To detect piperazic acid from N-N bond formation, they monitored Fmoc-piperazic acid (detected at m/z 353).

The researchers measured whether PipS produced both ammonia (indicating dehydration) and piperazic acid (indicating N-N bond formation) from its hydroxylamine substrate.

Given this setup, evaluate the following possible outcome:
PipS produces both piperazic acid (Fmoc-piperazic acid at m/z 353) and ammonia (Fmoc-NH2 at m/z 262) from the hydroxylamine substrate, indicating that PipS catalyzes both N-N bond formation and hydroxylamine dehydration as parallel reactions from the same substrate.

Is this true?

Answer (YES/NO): NO